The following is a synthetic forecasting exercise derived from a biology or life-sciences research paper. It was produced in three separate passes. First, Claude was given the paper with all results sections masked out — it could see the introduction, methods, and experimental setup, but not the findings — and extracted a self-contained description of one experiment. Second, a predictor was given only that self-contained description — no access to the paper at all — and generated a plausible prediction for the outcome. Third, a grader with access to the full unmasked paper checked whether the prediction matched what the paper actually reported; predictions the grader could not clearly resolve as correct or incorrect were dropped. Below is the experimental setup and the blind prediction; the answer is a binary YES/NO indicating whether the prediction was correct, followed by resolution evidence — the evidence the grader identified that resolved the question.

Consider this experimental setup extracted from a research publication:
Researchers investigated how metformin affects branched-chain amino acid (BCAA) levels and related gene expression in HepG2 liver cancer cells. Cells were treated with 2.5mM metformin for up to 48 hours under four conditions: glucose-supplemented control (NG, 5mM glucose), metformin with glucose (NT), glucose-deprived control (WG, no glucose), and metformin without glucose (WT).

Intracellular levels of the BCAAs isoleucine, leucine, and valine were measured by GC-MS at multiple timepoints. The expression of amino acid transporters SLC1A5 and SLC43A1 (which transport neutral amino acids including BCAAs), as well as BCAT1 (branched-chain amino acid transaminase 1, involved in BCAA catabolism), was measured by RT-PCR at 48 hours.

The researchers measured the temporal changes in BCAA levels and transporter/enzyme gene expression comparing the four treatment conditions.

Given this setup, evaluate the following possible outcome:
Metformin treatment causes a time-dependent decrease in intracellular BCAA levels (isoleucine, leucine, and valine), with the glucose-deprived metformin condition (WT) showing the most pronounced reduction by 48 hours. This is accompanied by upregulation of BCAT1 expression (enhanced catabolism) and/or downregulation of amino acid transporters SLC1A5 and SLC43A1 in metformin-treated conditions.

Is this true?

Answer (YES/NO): NO